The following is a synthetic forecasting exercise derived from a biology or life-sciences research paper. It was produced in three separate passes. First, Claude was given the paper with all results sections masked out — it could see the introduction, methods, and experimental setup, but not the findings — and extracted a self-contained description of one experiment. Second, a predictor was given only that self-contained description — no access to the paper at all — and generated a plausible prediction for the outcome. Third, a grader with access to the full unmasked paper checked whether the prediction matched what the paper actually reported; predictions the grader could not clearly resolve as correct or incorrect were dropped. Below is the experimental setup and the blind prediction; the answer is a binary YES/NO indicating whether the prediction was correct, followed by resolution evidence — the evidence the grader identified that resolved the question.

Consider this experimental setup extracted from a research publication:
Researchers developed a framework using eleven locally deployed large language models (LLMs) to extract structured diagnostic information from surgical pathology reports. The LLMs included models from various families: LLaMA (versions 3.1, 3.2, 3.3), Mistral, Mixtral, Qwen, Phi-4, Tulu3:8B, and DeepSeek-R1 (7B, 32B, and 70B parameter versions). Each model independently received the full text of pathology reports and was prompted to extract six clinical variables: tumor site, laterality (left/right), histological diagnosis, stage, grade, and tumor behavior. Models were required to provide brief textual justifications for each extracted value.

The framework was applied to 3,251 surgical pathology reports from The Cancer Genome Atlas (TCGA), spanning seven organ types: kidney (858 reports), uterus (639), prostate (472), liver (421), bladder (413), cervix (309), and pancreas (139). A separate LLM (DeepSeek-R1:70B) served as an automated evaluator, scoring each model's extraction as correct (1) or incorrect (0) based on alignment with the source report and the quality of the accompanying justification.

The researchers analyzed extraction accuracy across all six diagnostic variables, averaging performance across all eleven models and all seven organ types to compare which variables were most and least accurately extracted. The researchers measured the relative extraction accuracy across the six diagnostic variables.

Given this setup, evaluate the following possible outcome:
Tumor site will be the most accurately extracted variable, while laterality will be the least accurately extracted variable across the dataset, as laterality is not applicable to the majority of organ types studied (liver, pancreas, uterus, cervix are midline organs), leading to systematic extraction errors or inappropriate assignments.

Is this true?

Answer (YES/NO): NO